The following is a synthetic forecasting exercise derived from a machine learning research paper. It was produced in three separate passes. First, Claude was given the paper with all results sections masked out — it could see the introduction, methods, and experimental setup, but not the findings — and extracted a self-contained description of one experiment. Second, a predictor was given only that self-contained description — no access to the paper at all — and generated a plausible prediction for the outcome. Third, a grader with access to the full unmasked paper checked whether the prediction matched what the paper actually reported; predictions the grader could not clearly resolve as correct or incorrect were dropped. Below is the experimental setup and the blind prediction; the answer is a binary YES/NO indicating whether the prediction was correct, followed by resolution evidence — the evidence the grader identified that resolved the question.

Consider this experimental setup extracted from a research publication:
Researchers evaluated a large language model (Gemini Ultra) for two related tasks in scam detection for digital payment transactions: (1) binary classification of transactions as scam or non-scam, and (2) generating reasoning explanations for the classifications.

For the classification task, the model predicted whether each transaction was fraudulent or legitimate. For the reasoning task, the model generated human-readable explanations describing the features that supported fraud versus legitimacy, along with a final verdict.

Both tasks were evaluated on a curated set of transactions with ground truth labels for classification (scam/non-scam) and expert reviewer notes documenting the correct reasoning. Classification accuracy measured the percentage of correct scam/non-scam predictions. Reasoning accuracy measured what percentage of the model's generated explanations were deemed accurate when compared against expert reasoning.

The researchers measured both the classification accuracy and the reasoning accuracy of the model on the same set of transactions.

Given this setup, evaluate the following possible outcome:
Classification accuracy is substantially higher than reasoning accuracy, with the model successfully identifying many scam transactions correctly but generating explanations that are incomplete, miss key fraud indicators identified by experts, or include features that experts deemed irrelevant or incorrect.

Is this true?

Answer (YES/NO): NO